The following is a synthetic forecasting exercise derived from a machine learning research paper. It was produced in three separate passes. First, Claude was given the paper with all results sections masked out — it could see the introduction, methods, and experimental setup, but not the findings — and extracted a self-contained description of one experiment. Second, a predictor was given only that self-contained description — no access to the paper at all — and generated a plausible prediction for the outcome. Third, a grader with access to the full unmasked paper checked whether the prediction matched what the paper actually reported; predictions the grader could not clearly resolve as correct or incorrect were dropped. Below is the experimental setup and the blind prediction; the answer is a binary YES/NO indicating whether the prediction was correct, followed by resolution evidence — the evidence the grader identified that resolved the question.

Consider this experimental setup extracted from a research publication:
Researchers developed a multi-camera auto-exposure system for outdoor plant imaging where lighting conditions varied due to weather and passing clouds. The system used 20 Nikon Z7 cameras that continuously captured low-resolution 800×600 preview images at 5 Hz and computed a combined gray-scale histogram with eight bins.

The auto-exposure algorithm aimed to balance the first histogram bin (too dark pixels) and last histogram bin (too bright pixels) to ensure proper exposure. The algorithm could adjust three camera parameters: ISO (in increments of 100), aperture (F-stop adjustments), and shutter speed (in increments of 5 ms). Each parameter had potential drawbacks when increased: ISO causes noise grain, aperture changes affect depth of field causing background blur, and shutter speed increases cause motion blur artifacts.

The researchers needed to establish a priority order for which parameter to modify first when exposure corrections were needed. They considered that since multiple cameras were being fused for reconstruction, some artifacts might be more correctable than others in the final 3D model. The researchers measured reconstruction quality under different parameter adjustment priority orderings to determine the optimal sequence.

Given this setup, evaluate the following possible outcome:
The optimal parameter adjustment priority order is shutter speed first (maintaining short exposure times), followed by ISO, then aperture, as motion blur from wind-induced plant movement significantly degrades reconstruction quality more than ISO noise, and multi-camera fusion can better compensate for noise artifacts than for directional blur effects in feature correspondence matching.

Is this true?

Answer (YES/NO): NO